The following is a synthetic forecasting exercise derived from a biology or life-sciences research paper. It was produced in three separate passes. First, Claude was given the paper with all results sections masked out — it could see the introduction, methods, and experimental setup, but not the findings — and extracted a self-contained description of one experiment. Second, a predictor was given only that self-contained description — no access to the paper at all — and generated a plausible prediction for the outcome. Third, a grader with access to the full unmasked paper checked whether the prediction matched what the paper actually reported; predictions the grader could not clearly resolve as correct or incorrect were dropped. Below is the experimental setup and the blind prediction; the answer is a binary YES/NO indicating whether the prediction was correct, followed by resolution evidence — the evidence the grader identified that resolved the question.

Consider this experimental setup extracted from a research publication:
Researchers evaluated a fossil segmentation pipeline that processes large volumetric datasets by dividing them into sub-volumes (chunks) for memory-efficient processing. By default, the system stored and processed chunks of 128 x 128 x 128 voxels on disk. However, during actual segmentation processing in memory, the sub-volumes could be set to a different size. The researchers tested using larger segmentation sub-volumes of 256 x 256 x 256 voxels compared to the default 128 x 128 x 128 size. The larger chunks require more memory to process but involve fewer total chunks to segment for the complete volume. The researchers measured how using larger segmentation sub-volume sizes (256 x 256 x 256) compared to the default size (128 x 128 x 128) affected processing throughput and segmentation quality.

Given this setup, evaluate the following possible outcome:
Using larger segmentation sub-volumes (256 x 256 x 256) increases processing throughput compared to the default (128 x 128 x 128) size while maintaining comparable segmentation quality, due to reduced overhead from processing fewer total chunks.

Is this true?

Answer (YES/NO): YES